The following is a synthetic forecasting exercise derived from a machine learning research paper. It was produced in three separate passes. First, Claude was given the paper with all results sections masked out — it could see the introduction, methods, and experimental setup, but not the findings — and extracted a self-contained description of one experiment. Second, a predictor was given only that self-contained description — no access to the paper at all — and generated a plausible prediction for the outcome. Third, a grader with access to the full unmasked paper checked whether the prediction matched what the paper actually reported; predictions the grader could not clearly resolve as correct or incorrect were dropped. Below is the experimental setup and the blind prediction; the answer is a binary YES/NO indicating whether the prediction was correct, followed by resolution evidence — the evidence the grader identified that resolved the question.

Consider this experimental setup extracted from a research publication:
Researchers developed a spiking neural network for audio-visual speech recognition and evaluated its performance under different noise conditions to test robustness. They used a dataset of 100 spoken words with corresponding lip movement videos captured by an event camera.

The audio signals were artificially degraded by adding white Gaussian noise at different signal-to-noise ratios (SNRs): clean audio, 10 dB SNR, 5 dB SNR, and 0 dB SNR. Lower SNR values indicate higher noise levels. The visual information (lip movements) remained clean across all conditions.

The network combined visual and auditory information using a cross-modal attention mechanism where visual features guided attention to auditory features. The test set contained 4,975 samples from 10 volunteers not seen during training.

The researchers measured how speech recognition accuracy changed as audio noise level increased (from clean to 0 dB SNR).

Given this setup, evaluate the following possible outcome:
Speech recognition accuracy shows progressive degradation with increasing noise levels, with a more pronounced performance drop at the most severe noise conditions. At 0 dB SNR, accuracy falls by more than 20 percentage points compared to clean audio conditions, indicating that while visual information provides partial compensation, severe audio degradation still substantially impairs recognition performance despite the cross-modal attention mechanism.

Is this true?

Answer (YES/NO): NO